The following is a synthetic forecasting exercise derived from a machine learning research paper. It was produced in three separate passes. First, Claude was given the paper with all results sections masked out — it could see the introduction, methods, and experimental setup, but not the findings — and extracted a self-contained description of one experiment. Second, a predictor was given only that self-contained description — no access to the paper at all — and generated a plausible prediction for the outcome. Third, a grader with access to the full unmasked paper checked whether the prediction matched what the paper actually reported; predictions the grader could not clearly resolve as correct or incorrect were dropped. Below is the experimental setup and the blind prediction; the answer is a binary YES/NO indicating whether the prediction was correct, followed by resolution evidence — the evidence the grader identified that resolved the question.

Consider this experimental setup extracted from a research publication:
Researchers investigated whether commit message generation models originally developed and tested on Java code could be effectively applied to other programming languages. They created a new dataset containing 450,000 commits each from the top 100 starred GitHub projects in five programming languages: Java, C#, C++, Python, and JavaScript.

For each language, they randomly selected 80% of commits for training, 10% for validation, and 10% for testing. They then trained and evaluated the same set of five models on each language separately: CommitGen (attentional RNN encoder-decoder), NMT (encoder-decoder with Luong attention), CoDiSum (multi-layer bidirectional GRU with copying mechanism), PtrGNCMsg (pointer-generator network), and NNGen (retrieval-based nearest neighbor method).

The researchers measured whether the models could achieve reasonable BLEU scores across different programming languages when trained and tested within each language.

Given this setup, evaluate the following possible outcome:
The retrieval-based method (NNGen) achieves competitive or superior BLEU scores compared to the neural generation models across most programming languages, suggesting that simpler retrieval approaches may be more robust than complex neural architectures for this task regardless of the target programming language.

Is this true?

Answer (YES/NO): YES